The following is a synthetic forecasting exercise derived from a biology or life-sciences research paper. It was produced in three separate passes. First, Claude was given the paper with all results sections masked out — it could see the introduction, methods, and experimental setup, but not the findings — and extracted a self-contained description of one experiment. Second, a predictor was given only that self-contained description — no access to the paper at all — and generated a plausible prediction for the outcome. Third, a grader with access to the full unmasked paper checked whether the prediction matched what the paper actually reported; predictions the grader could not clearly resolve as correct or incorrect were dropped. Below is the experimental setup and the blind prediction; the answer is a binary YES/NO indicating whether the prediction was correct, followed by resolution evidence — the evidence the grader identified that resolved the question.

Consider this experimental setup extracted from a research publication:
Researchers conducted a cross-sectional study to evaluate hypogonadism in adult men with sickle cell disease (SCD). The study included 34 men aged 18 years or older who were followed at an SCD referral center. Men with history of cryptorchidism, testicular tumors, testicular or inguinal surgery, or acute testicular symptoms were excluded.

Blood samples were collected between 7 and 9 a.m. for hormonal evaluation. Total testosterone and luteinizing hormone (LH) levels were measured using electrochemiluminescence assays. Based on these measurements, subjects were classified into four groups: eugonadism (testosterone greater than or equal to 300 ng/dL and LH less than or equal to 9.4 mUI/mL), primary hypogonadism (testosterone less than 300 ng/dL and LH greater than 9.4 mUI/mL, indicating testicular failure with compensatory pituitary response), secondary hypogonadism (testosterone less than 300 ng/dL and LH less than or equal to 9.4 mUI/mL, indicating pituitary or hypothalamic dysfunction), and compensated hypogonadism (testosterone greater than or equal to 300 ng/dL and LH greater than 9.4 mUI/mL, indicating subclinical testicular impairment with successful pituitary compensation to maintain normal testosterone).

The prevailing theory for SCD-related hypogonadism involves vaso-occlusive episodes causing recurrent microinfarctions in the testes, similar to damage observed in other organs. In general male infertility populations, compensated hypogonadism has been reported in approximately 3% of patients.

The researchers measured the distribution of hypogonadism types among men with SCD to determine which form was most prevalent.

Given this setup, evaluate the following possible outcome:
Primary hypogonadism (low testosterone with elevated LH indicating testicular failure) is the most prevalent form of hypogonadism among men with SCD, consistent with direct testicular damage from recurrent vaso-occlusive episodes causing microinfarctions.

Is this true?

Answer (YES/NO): NO